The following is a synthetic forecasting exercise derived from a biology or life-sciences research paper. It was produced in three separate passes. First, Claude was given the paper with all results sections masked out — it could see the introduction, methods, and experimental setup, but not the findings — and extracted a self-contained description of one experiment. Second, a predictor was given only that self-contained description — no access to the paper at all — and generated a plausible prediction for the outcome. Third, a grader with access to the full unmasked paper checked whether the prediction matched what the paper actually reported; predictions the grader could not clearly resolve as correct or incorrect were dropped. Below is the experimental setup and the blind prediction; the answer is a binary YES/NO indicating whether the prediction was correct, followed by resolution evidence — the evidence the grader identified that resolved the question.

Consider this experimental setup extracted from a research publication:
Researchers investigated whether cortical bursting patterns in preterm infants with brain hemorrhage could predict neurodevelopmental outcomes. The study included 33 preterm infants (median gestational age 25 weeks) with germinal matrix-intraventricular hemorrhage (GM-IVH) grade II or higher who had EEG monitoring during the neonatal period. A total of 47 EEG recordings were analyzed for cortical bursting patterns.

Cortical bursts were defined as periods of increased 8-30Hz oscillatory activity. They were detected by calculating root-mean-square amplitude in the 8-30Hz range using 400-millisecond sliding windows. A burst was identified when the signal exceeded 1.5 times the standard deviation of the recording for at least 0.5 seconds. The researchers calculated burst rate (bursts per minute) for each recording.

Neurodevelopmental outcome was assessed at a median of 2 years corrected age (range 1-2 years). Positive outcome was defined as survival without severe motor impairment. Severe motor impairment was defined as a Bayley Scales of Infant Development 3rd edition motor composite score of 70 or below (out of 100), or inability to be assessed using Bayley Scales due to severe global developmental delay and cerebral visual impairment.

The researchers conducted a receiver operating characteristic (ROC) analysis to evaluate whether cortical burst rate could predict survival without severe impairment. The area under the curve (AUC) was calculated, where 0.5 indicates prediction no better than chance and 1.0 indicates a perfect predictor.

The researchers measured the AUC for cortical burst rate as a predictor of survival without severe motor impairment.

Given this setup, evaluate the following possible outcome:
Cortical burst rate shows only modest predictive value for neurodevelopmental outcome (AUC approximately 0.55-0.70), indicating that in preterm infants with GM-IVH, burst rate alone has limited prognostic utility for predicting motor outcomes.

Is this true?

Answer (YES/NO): YES